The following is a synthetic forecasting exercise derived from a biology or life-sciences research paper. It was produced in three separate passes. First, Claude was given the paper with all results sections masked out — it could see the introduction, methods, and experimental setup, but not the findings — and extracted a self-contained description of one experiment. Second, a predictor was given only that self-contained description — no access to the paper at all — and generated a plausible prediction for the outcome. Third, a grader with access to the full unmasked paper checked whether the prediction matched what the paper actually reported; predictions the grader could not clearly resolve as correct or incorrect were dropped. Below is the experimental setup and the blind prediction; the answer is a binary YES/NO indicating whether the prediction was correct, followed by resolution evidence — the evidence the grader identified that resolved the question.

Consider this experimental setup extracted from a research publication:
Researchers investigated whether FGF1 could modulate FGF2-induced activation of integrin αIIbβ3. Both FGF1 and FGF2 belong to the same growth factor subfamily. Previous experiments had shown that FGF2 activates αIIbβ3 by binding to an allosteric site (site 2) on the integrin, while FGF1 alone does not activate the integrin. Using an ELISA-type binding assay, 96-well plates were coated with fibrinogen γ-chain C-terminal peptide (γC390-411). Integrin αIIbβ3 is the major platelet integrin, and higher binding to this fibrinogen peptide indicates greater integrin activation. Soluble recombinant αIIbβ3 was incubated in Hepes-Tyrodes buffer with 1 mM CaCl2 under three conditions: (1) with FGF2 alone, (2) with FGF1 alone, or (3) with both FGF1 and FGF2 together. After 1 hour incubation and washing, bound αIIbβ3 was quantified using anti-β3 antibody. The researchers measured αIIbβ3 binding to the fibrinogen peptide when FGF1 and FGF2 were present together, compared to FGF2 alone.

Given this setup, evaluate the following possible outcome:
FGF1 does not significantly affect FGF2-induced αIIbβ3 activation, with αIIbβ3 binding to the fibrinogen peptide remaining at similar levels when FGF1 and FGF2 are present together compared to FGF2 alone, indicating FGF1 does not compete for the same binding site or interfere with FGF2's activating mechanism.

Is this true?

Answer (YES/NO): NO